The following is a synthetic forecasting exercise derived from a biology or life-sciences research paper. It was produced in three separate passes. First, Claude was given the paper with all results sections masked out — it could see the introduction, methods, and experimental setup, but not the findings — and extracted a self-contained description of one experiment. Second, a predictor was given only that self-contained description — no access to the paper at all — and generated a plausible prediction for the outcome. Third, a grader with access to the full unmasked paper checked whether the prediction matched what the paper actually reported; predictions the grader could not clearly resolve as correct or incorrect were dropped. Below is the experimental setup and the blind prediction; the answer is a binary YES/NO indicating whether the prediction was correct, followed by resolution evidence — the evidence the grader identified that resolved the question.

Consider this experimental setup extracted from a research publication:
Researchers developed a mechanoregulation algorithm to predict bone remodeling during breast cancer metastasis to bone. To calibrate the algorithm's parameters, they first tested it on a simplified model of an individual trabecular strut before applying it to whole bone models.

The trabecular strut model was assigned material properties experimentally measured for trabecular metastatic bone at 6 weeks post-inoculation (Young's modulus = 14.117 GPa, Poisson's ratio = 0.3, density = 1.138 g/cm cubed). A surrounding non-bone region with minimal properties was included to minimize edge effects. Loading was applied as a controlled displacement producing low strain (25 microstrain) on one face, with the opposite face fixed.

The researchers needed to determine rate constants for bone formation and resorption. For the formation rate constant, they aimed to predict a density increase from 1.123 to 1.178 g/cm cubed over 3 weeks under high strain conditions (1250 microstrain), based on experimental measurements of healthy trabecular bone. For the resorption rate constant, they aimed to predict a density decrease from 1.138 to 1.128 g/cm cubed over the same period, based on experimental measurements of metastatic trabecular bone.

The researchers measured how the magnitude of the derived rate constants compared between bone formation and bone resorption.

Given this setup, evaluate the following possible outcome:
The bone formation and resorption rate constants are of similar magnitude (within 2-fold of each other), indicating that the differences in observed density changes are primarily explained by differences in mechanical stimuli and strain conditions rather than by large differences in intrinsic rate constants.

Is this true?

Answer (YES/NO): NO